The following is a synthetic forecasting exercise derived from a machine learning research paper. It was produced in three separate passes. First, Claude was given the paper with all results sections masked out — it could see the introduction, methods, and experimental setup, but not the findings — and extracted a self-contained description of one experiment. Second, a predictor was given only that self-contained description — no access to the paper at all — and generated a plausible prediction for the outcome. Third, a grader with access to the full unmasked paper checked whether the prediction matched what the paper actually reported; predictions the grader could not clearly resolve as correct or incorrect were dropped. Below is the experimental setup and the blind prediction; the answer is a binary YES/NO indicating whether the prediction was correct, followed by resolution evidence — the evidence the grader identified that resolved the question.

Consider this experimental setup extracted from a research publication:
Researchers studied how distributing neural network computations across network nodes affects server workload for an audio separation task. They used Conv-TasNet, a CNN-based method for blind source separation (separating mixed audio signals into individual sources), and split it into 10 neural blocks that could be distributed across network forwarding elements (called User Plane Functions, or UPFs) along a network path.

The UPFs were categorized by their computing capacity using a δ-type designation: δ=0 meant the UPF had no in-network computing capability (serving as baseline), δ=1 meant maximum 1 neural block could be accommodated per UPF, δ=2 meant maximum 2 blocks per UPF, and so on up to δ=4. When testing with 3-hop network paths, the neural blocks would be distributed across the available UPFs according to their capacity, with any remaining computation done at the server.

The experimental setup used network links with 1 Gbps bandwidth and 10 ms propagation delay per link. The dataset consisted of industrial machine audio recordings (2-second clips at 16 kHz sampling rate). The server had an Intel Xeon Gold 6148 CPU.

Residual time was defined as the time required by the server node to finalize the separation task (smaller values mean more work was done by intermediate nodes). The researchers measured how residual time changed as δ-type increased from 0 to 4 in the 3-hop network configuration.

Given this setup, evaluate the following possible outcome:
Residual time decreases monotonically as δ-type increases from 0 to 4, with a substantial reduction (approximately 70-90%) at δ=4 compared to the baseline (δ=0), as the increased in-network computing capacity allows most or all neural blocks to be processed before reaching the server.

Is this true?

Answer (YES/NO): NO